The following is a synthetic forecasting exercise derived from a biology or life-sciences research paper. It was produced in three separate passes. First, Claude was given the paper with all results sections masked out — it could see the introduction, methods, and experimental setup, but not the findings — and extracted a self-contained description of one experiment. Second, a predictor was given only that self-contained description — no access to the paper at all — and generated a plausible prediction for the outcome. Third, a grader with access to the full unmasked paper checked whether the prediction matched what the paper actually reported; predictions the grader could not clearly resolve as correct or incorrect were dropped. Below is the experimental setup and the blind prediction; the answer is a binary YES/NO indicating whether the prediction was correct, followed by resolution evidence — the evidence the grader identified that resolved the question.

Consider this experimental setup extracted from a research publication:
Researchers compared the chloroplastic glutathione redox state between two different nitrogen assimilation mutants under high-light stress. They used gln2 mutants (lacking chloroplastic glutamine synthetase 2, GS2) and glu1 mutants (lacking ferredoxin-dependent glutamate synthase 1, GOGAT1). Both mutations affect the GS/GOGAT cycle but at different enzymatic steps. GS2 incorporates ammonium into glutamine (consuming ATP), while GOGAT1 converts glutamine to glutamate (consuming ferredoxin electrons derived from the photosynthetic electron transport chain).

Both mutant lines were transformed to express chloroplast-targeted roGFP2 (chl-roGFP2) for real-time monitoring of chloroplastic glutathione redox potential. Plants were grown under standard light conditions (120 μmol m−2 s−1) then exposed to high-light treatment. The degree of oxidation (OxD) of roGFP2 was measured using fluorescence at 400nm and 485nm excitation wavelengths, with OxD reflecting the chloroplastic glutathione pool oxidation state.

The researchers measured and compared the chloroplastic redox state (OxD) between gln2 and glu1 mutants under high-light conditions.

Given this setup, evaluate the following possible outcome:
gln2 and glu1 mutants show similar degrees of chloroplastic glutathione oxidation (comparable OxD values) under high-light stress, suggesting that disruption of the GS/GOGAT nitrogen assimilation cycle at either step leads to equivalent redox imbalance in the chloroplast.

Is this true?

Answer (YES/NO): YES